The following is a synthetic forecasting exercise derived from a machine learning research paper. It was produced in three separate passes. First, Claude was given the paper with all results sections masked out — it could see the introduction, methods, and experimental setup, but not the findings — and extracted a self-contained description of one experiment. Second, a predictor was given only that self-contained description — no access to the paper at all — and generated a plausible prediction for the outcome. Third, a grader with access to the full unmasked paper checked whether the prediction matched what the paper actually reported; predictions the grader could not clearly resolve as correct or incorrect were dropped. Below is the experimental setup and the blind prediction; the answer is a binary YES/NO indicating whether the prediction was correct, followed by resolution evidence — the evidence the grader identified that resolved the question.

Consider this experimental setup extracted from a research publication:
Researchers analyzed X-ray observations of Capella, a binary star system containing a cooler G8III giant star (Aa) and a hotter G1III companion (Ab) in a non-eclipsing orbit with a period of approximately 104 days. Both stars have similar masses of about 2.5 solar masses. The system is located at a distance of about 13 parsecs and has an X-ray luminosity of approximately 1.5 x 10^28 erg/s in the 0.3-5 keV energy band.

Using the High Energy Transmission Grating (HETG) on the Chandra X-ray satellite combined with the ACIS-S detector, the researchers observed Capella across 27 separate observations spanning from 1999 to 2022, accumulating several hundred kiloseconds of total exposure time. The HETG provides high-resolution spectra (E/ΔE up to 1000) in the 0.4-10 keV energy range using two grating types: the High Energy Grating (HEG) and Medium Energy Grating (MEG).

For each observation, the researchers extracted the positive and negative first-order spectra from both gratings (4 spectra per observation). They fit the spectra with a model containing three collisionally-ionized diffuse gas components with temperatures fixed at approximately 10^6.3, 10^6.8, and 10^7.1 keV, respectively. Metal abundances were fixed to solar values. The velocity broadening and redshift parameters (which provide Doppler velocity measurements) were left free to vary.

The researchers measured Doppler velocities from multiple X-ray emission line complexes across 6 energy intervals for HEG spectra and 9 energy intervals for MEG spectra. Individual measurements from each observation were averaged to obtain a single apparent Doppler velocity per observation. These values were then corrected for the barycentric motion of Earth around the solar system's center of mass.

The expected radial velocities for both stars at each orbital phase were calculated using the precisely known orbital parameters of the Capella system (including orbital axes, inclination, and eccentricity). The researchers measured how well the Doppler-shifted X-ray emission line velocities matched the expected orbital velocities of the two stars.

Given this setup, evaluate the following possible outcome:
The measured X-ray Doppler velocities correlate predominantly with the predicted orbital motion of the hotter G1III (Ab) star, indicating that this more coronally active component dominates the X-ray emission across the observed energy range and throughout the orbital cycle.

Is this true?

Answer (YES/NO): NO